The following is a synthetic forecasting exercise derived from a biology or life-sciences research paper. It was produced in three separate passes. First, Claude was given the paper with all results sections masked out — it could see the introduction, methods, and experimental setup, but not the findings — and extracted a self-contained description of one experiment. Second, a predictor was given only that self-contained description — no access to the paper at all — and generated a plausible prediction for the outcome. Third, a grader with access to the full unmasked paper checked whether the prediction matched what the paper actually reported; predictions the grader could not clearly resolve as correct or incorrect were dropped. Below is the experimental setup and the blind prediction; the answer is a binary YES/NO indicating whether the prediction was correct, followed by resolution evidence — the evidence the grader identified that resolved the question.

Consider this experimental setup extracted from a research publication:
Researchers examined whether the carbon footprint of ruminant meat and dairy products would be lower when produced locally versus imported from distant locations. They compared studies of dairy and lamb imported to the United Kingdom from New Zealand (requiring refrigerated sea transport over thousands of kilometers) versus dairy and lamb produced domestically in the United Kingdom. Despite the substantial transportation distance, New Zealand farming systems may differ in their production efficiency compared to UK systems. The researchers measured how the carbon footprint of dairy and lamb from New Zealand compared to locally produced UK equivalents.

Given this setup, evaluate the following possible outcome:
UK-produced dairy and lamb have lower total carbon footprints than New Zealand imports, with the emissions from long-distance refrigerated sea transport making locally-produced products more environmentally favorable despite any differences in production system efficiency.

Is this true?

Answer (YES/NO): NO